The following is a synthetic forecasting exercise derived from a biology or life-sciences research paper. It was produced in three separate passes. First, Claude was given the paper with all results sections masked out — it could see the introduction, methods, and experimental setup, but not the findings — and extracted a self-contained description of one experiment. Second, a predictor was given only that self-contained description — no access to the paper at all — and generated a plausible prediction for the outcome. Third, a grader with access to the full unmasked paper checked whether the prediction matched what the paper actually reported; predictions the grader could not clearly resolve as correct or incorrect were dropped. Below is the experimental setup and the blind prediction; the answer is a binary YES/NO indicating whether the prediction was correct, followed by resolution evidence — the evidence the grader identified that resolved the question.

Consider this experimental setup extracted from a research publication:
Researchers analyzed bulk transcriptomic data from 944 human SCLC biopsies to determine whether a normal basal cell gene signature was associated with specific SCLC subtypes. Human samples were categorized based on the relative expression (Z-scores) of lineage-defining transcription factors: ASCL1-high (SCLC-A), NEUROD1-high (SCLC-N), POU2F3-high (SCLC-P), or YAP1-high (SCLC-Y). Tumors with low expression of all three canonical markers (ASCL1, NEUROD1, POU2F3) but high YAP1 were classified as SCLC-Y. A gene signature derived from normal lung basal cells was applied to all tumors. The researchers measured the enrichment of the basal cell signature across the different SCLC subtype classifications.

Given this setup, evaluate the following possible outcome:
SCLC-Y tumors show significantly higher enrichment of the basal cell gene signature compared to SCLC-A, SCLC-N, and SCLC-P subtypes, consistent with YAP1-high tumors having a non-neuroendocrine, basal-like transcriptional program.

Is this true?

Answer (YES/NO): YES